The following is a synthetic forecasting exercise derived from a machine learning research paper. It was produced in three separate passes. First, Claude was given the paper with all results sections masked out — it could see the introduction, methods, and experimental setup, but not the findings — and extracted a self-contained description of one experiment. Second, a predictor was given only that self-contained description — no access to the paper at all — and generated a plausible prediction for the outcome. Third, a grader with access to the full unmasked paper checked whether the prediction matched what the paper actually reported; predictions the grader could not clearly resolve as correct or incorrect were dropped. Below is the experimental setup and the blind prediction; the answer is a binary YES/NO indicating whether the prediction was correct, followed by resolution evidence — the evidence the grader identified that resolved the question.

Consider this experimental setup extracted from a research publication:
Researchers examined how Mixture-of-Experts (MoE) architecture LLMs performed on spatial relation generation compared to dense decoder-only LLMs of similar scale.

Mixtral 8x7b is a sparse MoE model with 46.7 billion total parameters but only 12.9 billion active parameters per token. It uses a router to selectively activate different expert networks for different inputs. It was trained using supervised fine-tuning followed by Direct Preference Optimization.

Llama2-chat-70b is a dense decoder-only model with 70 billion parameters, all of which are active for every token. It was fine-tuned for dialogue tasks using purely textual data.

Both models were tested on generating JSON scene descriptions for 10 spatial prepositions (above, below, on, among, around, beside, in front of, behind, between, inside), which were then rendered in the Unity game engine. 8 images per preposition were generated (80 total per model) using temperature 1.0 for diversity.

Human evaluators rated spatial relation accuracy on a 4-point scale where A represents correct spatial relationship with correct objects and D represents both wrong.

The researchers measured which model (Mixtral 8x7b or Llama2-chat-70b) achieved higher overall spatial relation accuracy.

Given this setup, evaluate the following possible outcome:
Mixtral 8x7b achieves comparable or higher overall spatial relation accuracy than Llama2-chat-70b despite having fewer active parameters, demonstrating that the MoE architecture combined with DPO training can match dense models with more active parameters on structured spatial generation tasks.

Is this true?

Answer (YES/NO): YES